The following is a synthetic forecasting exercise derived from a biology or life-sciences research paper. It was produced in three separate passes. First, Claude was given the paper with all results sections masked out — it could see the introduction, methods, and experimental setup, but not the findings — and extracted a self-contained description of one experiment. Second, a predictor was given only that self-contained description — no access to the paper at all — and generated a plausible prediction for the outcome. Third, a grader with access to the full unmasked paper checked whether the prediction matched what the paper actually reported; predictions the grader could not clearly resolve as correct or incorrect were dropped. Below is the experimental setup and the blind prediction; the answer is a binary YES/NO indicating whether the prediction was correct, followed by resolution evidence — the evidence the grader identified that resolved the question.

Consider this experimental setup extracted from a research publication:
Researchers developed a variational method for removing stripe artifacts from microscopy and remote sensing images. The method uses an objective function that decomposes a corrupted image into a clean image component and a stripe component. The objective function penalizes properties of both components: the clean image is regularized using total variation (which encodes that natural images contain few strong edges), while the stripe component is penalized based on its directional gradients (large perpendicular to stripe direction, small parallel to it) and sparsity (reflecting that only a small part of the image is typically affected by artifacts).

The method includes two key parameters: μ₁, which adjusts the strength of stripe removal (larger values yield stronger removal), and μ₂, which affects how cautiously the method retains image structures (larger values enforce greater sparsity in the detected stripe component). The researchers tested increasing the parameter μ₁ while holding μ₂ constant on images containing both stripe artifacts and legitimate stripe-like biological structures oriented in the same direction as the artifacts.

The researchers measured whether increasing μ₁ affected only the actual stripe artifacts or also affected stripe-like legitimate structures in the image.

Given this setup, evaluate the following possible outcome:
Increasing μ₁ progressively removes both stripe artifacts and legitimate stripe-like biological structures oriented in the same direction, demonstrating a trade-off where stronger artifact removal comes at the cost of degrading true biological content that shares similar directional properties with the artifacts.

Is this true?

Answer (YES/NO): YES